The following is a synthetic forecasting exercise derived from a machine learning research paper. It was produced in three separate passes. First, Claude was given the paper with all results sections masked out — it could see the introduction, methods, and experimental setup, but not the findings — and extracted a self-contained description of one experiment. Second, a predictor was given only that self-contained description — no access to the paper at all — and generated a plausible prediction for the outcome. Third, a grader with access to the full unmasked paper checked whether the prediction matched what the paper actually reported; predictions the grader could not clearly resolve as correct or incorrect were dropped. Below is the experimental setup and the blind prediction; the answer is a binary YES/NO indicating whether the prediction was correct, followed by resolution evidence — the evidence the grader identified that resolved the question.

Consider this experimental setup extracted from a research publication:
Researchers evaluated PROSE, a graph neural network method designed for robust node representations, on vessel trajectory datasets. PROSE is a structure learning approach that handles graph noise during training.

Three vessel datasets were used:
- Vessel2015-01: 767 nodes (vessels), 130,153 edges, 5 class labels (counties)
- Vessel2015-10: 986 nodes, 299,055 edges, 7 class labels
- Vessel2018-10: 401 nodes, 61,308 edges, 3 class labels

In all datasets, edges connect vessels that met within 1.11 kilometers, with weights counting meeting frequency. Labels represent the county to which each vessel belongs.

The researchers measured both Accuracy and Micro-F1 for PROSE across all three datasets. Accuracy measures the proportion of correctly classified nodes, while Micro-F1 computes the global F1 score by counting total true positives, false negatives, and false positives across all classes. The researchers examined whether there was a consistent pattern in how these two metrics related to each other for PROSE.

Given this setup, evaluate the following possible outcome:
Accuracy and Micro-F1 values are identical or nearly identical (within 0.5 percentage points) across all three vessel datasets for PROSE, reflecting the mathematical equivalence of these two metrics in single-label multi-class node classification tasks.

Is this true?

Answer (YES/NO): NO